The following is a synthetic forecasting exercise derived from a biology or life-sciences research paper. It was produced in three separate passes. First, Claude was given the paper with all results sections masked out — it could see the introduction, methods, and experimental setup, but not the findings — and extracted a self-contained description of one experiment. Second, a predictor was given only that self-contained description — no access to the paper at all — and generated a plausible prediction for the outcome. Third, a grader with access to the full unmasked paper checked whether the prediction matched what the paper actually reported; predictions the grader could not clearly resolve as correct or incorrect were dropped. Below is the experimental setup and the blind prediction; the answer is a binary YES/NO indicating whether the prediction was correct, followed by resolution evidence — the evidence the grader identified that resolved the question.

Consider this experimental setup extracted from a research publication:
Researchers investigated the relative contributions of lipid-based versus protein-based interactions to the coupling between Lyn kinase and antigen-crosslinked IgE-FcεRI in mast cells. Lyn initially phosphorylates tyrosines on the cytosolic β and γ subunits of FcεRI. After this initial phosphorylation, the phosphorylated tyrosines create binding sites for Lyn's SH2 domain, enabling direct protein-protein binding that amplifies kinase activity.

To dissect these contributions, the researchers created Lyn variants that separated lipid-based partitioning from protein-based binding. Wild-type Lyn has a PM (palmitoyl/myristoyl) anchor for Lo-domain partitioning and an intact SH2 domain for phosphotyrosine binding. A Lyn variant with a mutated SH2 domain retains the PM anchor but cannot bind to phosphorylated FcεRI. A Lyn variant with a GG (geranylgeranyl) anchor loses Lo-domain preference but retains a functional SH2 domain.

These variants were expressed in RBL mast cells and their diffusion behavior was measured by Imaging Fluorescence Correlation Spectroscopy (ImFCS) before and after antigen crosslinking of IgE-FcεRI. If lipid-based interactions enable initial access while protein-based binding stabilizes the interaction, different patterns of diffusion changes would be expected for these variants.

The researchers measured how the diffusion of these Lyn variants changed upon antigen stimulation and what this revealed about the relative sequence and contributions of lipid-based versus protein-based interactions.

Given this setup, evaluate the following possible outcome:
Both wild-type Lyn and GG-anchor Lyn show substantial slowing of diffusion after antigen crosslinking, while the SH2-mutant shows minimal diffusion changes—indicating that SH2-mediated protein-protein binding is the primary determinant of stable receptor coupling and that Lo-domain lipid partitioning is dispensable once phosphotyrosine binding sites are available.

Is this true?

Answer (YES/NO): NO